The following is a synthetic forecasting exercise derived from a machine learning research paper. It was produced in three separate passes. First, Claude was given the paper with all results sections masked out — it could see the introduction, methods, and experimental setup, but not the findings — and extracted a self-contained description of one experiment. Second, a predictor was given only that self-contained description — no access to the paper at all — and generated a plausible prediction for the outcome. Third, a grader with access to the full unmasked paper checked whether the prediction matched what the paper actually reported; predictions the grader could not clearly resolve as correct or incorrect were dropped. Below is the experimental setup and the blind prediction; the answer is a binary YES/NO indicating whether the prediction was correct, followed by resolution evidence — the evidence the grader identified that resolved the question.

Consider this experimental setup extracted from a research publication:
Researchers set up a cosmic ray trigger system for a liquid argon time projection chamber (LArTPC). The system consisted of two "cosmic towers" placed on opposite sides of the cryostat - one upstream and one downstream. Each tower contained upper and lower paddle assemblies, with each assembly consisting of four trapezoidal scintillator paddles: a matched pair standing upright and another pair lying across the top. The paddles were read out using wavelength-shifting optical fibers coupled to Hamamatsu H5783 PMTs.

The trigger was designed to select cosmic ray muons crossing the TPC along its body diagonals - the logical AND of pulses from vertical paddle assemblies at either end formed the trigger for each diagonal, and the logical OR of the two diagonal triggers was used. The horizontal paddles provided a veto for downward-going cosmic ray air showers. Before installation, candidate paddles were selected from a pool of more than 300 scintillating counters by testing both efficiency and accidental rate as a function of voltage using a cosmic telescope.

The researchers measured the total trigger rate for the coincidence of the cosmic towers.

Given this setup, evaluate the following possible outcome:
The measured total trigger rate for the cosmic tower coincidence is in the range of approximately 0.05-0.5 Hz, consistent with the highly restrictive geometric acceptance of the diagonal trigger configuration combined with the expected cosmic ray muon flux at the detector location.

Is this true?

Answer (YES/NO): NO